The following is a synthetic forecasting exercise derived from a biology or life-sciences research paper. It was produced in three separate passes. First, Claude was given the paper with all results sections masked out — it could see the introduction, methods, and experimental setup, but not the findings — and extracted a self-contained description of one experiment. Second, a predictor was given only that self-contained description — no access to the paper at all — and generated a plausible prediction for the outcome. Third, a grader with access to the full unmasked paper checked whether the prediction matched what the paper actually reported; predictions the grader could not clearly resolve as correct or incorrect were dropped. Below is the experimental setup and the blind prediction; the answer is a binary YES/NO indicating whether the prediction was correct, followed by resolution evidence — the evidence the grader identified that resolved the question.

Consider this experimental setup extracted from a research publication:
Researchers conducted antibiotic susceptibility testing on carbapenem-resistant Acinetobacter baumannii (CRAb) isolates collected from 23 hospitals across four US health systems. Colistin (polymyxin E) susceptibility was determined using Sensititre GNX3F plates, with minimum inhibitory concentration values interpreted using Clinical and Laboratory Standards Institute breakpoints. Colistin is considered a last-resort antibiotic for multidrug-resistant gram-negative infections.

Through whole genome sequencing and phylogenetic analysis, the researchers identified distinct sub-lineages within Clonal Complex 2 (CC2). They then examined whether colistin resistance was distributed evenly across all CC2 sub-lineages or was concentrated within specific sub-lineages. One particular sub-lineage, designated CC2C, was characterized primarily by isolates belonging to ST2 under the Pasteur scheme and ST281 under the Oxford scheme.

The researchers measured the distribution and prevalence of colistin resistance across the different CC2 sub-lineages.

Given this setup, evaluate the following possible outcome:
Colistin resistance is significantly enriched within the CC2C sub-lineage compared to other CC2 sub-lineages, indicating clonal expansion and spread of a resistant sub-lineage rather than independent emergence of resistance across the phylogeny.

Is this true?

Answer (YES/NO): NO